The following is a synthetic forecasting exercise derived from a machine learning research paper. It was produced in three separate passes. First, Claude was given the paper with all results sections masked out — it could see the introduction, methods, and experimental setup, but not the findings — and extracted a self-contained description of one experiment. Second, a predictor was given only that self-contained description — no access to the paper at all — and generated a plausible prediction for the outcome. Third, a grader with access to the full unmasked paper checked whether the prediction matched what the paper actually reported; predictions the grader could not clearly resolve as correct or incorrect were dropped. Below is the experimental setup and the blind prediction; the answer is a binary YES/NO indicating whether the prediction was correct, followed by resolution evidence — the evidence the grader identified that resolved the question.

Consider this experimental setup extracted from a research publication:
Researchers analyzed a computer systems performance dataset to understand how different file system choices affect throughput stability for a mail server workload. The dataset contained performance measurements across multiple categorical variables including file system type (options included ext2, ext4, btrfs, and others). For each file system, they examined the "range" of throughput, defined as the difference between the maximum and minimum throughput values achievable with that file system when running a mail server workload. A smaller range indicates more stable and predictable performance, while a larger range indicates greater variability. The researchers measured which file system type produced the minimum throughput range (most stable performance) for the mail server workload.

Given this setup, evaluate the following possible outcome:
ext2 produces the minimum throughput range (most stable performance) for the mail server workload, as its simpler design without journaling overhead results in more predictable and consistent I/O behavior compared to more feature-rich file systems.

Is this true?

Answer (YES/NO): NO